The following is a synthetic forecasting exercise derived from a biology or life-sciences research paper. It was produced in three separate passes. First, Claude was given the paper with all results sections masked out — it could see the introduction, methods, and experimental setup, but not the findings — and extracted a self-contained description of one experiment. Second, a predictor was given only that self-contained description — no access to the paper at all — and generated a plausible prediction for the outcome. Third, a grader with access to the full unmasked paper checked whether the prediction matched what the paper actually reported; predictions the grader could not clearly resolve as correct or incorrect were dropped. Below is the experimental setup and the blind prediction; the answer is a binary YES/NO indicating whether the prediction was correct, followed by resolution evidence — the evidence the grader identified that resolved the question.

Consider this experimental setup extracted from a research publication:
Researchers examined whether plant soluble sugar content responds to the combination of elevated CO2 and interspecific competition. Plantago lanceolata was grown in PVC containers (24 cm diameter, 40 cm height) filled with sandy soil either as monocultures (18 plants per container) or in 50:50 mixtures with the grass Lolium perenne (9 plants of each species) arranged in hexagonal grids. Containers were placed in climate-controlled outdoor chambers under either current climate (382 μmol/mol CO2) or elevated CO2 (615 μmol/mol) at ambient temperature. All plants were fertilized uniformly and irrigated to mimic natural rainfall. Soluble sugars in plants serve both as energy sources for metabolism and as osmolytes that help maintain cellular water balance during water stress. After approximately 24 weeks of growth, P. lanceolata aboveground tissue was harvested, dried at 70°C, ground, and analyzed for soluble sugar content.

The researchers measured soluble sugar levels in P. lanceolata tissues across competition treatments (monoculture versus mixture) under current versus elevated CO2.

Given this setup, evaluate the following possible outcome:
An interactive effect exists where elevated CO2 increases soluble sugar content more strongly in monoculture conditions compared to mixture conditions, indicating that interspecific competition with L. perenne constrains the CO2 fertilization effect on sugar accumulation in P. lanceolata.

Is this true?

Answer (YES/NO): YES